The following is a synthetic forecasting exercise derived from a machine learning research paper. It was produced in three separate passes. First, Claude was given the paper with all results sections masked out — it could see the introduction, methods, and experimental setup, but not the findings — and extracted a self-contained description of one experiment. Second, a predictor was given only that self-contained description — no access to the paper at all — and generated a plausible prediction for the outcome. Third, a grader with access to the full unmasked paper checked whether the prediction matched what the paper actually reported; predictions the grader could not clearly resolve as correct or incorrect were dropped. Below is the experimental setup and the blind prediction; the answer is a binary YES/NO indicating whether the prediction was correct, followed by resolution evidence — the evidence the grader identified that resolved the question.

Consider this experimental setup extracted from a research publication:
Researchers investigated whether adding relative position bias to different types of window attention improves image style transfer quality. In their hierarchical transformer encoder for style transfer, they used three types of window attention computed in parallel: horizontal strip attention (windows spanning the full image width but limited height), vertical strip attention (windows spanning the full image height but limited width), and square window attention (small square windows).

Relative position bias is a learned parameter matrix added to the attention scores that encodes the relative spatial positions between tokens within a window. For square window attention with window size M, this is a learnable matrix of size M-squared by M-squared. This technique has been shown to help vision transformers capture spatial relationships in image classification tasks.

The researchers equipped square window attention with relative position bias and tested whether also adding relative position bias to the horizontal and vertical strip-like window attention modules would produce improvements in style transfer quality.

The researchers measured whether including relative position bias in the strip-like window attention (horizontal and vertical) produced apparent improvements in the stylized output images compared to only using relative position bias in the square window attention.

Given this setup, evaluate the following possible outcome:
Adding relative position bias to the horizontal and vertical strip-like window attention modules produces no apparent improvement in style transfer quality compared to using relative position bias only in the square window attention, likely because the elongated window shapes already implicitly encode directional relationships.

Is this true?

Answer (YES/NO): YES